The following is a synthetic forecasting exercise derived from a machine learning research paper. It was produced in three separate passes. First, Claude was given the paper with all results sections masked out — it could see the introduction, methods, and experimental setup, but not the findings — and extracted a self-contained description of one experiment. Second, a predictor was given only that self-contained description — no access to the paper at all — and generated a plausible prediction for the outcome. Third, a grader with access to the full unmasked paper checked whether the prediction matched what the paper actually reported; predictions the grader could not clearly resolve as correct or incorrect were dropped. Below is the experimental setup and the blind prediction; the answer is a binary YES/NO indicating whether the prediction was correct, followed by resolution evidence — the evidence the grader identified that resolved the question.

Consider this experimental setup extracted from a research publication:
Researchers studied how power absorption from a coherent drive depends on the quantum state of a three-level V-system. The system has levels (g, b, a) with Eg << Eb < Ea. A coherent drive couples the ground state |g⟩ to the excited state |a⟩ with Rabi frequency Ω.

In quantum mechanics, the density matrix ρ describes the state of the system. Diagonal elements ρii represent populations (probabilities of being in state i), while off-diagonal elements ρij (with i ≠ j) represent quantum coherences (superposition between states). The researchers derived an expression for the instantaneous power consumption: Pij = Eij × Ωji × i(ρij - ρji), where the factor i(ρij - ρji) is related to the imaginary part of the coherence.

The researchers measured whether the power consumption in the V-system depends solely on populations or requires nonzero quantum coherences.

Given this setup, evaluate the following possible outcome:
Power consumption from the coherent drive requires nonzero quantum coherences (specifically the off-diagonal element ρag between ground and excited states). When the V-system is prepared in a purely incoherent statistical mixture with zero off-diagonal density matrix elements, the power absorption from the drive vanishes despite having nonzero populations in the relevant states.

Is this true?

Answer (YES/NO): YES